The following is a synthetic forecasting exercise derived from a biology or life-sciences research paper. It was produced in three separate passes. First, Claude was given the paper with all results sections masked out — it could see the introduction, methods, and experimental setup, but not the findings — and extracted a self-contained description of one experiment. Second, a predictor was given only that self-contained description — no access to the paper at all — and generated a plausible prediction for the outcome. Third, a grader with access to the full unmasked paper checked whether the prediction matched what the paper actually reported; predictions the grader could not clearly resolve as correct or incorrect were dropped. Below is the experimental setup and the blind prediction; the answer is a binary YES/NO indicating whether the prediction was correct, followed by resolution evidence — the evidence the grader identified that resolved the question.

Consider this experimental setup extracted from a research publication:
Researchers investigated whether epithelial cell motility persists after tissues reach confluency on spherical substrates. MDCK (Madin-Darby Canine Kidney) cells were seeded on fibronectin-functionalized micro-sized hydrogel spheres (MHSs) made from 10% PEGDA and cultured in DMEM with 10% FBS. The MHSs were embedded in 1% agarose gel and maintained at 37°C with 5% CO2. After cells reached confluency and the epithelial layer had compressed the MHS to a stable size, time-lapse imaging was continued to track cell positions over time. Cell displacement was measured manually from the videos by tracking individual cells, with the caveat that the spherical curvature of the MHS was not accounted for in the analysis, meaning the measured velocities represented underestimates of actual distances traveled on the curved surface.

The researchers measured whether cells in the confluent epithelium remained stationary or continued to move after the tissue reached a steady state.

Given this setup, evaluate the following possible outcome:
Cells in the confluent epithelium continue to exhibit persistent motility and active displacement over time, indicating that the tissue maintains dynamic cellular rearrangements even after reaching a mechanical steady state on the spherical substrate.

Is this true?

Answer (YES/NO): NO